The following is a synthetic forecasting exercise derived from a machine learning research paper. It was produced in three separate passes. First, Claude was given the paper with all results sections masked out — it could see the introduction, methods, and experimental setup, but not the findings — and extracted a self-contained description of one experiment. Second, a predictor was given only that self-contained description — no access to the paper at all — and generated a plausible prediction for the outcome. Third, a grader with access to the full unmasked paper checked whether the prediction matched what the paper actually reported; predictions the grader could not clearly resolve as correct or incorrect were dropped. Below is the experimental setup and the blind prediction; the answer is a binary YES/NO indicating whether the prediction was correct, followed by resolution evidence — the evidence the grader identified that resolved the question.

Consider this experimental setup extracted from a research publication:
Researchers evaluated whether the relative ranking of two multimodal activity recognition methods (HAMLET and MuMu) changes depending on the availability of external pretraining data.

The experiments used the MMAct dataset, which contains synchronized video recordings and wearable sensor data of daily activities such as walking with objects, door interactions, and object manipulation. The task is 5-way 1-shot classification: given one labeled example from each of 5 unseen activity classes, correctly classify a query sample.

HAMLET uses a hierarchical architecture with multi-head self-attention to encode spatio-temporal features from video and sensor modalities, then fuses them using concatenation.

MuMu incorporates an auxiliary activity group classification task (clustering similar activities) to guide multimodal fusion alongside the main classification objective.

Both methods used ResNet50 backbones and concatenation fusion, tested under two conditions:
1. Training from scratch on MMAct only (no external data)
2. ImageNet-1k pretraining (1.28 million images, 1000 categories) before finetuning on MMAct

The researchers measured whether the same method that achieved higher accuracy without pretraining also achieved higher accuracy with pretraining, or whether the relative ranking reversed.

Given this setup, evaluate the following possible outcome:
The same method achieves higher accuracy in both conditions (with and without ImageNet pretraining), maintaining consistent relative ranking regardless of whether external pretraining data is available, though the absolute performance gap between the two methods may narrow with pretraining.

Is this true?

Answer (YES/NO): YES